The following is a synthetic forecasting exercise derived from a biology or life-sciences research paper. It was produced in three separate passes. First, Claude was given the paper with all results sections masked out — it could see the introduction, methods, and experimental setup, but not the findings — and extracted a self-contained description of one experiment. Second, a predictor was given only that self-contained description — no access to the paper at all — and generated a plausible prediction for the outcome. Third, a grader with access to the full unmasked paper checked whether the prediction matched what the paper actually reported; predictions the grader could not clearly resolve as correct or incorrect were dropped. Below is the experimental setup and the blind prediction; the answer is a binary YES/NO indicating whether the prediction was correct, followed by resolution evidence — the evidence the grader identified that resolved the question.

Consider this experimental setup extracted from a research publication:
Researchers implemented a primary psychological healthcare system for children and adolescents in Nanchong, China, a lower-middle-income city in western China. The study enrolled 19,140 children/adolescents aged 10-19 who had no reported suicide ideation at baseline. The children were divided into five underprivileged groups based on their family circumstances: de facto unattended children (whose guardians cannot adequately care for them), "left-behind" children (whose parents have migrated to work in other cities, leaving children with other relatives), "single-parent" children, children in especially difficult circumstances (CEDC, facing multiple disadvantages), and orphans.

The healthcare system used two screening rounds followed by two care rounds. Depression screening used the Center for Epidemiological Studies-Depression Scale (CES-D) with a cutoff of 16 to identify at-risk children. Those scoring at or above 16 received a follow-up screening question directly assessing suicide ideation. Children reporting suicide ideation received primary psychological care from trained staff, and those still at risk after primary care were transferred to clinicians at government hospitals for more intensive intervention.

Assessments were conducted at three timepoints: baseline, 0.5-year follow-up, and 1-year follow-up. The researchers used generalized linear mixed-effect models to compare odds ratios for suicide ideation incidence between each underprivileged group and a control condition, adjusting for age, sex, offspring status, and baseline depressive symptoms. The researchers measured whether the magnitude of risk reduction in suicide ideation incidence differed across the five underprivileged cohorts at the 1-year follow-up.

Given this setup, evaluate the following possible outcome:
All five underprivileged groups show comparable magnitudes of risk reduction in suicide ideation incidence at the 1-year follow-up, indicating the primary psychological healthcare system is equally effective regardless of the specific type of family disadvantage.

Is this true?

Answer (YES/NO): NO